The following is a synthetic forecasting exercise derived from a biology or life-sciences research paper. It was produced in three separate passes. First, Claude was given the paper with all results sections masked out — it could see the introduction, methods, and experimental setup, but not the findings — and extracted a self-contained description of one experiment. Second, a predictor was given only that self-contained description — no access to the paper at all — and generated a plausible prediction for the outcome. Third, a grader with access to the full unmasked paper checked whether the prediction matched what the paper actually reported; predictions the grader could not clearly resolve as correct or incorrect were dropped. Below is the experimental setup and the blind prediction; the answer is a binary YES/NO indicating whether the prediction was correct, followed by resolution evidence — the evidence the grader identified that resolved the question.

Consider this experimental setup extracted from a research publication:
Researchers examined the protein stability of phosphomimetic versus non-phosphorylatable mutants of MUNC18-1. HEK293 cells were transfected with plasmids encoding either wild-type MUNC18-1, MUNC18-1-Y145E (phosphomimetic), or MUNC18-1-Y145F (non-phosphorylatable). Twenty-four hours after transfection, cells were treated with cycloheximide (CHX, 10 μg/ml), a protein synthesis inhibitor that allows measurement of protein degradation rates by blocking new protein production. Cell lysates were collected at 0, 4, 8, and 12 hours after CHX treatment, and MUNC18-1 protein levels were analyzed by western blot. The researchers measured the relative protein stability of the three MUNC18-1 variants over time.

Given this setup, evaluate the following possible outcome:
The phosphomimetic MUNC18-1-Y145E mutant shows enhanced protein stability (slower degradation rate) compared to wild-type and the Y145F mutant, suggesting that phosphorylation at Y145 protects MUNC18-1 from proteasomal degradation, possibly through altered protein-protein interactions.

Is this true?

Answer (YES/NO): NO